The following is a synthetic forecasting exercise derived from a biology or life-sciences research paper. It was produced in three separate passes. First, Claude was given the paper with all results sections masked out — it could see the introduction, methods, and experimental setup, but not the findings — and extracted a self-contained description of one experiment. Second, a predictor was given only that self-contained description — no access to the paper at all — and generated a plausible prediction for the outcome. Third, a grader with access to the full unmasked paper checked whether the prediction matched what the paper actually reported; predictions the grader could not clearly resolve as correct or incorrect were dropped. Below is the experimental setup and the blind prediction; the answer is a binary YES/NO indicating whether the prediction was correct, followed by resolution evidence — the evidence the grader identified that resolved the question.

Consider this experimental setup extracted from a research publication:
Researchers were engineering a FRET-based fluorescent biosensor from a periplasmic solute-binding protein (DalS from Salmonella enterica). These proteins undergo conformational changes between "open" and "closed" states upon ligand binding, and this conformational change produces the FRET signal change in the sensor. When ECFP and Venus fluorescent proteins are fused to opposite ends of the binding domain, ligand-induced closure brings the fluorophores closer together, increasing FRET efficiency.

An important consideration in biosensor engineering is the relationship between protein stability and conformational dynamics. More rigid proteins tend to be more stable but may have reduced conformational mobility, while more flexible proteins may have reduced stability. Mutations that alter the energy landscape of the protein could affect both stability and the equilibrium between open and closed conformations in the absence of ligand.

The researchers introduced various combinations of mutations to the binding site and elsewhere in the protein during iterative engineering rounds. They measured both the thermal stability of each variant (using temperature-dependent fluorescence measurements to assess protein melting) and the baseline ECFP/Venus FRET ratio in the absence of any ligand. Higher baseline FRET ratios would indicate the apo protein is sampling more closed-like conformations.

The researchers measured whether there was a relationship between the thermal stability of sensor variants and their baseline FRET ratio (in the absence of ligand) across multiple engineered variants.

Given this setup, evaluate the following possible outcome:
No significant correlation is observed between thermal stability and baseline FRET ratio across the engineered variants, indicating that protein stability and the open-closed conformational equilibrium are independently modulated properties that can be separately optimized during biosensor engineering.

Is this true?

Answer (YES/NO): NO